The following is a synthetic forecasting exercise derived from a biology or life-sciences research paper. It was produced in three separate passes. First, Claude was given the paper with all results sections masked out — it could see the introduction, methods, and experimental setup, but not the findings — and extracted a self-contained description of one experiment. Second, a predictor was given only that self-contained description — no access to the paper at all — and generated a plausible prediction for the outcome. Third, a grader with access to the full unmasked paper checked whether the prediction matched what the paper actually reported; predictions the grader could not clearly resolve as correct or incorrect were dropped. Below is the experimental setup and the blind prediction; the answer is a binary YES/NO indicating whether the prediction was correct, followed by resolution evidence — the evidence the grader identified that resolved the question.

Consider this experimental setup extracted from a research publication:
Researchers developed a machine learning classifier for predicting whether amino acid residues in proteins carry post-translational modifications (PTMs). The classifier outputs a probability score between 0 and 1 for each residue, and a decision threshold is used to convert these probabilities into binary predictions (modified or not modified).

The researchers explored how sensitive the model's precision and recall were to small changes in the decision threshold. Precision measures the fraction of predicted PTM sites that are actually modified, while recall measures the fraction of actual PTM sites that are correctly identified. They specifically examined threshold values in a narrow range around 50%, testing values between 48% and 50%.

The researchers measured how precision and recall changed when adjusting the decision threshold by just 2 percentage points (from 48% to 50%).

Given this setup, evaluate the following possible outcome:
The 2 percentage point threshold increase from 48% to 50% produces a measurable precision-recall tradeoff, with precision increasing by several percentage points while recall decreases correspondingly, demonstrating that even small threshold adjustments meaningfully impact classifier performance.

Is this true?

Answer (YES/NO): NO